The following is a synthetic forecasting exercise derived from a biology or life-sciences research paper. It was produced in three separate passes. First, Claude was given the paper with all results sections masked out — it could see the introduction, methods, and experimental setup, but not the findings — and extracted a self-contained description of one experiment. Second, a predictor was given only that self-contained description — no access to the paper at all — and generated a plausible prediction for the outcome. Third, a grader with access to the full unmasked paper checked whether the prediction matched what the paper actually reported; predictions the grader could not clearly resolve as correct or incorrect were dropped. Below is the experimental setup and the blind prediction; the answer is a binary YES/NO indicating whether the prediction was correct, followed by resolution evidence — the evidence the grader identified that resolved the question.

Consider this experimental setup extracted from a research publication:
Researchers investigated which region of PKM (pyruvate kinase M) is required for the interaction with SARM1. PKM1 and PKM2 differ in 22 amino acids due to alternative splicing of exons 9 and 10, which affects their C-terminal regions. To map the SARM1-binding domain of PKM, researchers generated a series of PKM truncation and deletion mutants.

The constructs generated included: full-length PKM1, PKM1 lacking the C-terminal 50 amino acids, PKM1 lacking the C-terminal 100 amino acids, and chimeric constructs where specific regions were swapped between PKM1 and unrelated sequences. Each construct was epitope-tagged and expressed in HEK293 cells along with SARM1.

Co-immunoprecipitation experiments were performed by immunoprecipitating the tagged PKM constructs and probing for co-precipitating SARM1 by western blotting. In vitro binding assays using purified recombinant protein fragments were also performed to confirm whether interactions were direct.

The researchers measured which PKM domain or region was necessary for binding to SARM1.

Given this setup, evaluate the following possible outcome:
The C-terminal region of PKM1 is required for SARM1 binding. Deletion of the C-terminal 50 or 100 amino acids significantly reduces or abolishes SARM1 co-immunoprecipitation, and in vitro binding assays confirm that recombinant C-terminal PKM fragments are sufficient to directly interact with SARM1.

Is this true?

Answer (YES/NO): YES